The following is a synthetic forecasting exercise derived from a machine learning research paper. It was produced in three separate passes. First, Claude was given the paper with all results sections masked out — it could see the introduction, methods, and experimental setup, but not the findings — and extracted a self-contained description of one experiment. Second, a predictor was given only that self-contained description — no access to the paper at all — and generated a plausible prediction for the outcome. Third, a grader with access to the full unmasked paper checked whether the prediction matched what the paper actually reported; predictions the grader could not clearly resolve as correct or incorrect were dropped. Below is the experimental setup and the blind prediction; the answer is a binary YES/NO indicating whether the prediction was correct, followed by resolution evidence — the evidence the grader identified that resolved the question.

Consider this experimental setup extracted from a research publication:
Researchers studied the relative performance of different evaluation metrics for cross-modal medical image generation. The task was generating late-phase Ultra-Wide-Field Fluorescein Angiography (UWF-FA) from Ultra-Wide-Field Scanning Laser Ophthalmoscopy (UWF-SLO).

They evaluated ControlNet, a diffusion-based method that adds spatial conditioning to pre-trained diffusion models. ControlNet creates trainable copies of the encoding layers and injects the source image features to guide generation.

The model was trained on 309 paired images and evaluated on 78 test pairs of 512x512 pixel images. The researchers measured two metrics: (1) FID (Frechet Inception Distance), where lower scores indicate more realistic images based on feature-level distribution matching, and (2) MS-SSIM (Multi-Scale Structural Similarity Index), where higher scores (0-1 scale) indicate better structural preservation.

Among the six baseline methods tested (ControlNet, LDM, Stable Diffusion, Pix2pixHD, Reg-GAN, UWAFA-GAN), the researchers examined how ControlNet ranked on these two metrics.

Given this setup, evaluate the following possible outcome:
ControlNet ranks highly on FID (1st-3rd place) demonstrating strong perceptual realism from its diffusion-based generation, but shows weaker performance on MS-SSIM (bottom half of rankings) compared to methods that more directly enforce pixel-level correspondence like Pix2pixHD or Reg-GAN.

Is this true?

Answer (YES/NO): NO